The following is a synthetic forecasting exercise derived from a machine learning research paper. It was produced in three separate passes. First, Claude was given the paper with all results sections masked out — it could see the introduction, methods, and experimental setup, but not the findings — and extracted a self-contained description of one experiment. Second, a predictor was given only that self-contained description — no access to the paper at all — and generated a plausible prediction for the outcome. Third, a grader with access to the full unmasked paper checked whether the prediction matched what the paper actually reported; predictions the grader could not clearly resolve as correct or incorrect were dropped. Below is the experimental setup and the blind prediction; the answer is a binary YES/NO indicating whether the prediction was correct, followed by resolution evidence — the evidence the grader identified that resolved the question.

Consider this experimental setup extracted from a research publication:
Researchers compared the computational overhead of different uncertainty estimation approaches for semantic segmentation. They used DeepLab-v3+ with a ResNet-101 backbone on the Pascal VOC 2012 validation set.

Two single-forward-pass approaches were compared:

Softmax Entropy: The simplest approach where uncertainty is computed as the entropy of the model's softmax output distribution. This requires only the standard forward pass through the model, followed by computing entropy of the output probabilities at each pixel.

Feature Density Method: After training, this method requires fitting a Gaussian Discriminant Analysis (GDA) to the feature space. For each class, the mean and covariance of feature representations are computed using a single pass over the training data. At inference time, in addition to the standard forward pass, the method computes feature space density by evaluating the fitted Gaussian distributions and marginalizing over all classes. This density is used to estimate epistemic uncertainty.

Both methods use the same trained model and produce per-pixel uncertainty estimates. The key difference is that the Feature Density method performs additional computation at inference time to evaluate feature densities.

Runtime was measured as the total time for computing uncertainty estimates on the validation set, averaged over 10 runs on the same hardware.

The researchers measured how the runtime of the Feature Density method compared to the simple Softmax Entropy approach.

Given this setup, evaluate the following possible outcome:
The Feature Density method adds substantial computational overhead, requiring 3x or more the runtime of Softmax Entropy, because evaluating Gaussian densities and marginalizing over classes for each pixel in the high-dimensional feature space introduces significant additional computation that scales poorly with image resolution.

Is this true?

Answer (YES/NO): NO